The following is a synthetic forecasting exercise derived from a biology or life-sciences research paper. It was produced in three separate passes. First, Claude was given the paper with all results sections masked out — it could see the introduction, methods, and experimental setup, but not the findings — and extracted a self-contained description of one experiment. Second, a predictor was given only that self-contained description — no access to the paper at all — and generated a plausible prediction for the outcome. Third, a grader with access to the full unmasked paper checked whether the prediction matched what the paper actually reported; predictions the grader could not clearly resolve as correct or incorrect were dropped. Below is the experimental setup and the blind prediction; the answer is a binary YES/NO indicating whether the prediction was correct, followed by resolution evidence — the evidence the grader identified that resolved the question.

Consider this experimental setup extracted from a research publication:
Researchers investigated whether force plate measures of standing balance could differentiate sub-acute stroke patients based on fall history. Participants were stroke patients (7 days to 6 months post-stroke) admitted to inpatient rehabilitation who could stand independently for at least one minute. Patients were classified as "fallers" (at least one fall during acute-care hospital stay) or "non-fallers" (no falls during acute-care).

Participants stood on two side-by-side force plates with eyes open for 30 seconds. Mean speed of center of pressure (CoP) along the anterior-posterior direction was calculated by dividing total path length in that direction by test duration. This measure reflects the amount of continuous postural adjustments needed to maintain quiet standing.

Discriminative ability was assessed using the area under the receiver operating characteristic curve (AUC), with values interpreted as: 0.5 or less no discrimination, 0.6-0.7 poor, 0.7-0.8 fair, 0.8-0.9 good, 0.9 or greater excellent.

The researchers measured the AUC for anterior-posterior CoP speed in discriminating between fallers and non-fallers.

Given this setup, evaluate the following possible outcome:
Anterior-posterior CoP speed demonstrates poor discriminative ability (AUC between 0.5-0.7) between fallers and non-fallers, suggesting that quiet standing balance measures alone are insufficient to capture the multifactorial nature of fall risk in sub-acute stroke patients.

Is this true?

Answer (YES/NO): NO